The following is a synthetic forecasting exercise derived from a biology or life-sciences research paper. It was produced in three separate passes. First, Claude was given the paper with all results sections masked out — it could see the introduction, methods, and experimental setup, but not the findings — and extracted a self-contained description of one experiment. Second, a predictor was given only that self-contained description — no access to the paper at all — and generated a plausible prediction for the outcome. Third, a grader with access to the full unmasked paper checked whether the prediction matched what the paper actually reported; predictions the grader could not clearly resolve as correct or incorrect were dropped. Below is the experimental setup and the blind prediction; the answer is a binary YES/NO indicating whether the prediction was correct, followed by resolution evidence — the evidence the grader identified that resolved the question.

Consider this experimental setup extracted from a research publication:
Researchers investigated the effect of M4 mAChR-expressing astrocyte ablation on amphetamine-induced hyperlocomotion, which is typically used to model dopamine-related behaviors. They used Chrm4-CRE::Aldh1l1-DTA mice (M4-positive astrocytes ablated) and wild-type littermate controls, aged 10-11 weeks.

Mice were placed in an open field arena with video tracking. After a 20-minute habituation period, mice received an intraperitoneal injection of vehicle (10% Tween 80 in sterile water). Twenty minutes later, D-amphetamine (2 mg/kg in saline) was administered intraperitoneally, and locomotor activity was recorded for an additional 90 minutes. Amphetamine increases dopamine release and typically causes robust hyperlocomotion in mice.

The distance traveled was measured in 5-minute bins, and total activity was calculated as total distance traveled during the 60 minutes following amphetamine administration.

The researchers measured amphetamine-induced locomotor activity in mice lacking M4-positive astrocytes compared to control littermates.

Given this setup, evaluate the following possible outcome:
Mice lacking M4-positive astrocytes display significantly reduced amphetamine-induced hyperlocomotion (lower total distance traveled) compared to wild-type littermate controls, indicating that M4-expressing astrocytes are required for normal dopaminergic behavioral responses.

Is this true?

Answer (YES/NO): NO